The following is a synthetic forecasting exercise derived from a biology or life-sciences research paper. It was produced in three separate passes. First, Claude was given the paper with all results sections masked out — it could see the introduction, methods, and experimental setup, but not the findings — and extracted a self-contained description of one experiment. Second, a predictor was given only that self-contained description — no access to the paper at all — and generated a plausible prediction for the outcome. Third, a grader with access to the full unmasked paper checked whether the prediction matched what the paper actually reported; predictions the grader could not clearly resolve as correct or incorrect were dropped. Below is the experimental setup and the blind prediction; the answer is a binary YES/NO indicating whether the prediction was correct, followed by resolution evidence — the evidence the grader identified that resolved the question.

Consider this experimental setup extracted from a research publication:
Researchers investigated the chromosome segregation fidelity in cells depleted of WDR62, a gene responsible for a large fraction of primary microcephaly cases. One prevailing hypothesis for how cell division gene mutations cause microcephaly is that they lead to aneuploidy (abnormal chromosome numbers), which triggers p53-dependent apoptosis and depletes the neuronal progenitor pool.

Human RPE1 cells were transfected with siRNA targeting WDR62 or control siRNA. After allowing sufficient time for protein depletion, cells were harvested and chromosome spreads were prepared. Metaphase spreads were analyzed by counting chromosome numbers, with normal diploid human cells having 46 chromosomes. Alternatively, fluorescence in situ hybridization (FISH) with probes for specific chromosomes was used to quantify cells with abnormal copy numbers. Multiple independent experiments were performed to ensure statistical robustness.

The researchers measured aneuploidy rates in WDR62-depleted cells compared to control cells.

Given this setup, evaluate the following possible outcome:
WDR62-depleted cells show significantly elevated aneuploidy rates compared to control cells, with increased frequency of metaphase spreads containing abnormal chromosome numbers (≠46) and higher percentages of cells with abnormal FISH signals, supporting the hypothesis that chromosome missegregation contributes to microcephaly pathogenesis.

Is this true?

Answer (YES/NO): NO